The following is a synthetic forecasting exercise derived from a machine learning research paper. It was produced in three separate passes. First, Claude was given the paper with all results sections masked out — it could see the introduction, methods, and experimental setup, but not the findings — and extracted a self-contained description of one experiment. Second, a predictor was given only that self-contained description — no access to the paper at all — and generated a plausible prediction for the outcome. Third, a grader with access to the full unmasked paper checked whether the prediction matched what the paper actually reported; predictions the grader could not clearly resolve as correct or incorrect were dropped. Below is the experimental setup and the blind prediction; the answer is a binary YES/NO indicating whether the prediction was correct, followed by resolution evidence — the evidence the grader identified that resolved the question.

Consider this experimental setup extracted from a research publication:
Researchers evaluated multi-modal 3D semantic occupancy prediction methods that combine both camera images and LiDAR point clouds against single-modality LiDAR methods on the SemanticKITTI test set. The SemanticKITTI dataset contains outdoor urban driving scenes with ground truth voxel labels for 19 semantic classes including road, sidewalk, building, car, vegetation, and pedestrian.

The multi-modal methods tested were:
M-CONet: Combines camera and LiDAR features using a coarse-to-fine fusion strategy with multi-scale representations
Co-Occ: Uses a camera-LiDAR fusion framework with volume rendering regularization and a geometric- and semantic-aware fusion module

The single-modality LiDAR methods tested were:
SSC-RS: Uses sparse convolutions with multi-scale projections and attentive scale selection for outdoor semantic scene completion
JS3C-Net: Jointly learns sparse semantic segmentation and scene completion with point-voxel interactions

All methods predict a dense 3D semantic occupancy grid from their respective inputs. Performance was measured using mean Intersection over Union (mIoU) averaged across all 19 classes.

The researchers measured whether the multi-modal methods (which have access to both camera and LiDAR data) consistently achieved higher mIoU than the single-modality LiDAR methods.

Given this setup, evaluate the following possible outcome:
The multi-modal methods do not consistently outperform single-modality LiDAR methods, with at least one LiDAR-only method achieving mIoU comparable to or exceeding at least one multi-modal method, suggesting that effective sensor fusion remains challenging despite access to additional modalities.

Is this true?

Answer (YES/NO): YES